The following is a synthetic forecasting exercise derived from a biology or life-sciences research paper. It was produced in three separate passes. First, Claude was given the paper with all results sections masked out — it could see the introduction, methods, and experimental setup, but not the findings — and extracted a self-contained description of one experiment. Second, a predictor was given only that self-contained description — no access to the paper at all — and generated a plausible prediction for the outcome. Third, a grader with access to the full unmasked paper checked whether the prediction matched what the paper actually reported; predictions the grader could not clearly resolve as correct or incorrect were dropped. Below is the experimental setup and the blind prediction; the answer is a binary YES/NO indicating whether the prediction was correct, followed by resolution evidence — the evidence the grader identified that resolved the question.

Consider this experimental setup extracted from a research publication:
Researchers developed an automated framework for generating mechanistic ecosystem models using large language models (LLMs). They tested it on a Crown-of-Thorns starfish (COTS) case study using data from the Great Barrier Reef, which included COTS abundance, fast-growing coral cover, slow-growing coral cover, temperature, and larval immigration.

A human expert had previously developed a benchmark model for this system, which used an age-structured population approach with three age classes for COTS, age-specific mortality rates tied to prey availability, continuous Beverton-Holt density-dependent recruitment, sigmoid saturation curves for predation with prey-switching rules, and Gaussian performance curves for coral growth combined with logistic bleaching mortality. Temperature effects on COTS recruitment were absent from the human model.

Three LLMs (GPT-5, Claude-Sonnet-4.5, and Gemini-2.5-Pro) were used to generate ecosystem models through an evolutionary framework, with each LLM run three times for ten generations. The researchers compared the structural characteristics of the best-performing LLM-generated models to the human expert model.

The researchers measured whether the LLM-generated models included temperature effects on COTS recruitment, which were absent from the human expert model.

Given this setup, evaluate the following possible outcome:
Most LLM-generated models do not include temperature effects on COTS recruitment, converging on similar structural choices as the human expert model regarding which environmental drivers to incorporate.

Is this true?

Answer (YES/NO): NO